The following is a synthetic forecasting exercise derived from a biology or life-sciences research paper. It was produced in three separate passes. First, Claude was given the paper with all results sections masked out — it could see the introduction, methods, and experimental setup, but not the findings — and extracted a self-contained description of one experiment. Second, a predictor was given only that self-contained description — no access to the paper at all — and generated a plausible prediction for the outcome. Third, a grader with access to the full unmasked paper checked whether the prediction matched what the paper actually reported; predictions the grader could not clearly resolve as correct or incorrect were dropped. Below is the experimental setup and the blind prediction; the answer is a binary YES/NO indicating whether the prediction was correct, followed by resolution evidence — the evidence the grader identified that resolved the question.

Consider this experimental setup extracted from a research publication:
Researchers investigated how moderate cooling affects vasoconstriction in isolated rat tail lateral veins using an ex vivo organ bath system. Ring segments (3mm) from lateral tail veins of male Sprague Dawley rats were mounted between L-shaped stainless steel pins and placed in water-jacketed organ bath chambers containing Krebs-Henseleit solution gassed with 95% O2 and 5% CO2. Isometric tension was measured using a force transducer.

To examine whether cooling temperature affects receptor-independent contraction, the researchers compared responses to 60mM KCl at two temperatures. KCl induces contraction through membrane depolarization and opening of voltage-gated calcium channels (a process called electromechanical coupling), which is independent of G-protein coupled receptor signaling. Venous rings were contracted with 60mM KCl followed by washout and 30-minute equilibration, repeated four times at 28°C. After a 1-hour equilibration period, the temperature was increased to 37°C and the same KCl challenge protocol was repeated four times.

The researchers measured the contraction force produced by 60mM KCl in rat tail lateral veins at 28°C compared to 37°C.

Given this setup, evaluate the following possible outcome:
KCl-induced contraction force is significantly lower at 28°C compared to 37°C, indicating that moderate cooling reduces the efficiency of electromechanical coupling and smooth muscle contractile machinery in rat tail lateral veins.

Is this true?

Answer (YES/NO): NO